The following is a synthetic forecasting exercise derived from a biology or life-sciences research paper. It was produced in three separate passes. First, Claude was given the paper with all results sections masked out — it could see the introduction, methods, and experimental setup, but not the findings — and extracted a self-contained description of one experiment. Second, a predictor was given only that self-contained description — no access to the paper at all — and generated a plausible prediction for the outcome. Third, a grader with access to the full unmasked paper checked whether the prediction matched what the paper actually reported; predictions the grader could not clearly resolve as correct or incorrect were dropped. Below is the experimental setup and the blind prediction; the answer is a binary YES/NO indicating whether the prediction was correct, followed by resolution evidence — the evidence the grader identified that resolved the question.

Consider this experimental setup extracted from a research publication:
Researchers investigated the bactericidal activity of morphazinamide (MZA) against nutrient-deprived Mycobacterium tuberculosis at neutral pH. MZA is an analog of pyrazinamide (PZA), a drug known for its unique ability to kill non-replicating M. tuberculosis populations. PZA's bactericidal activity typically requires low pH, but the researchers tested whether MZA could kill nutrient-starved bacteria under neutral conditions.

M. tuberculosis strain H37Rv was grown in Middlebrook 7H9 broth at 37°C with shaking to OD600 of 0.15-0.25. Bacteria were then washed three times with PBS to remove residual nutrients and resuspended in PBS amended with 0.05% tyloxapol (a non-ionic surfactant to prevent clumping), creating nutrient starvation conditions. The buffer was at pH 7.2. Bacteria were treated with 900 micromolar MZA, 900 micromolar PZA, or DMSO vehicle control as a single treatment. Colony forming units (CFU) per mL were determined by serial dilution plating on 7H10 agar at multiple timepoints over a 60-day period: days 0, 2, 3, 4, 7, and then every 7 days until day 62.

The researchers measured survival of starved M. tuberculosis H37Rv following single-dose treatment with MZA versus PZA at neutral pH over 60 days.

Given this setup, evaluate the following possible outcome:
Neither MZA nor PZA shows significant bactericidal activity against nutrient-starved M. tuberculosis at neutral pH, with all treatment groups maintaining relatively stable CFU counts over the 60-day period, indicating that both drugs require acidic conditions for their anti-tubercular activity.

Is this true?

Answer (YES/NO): NO